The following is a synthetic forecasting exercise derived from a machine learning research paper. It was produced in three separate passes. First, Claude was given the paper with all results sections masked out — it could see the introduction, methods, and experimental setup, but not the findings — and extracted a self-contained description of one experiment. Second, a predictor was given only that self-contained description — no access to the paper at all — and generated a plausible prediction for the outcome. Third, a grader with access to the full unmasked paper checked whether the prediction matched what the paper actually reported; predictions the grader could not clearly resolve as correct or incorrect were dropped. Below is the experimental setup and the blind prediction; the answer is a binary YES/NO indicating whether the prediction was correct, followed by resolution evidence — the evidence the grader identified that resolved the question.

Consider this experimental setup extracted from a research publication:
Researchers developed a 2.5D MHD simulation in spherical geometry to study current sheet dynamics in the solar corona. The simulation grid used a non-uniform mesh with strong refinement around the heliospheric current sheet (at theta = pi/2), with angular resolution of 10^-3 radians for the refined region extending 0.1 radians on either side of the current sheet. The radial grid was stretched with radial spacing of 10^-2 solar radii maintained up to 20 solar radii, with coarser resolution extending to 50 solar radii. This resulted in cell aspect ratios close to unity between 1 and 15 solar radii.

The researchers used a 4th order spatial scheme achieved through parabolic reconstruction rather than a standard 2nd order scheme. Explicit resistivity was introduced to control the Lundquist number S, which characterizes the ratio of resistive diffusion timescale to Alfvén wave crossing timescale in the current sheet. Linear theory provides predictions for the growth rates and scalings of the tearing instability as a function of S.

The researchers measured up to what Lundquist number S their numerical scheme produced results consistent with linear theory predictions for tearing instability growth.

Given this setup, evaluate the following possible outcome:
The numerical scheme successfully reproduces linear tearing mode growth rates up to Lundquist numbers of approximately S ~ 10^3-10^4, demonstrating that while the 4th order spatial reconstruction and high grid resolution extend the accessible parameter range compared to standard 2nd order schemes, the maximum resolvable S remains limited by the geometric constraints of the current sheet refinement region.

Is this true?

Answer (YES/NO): NO